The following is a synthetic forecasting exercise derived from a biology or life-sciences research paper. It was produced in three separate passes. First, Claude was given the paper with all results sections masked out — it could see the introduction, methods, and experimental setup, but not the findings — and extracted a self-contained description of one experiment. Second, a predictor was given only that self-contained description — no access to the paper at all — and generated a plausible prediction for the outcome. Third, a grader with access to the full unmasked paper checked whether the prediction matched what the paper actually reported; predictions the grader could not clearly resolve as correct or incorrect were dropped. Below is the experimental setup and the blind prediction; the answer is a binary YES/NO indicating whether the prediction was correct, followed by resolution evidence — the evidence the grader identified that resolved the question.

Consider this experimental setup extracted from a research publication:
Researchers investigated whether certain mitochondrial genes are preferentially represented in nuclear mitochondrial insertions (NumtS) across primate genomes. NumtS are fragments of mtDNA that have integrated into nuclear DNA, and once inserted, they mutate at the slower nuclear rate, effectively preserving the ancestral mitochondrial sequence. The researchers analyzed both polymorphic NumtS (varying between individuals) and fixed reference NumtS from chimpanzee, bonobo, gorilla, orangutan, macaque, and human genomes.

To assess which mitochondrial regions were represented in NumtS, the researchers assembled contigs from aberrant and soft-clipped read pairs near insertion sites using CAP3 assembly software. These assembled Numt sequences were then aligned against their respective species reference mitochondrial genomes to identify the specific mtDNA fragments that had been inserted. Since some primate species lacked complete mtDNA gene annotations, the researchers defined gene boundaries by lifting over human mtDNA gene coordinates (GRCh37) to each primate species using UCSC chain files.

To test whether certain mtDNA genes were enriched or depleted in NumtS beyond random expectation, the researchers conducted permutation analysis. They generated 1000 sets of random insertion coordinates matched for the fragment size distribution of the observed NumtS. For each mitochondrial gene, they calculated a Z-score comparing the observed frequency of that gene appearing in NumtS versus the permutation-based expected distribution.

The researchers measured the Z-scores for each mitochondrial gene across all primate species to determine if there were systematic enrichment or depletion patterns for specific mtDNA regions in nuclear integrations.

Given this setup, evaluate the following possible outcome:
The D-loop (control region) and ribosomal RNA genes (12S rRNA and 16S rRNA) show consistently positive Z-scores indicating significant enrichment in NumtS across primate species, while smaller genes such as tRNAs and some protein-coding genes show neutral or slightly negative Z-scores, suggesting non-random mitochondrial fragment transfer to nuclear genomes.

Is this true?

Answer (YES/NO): NO